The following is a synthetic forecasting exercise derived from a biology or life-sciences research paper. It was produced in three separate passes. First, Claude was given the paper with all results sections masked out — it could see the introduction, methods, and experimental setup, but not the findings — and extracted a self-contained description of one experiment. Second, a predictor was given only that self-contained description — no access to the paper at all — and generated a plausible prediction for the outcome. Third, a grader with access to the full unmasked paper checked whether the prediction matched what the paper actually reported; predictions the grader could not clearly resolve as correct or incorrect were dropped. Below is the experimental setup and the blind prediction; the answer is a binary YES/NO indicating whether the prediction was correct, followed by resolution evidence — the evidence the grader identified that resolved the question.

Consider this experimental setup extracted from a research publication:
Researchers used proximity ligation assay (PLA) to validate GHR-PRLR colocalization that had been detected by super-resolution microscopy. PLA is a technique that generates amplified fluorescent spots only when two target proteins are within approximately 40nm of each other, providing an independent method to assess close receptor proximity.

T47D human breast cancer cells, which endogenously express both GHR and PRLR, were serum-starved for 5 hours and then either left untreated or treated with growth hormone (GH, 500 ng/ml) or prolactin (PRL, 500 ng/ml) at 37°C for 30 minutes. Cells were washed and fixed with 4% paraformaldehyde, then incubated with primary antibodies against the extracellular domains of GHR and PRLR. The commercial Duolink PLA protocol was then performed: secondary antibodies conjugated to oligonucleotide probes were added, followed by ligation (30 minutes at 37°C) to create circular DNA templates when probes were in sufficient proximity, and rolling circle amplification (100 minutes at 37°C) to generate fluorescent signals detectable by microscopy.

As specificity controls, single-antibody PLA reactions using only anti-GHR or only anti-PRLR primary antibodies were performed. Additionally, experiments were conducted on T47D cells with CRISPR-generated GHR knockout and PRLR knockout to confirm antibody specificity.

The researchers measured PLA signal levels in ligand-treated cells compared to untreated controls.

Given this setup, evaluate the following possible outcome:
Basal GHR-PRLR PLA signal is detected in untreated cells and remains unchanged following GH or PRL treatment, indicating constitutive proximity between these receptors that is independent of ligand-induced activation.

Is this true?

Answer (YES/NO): NO